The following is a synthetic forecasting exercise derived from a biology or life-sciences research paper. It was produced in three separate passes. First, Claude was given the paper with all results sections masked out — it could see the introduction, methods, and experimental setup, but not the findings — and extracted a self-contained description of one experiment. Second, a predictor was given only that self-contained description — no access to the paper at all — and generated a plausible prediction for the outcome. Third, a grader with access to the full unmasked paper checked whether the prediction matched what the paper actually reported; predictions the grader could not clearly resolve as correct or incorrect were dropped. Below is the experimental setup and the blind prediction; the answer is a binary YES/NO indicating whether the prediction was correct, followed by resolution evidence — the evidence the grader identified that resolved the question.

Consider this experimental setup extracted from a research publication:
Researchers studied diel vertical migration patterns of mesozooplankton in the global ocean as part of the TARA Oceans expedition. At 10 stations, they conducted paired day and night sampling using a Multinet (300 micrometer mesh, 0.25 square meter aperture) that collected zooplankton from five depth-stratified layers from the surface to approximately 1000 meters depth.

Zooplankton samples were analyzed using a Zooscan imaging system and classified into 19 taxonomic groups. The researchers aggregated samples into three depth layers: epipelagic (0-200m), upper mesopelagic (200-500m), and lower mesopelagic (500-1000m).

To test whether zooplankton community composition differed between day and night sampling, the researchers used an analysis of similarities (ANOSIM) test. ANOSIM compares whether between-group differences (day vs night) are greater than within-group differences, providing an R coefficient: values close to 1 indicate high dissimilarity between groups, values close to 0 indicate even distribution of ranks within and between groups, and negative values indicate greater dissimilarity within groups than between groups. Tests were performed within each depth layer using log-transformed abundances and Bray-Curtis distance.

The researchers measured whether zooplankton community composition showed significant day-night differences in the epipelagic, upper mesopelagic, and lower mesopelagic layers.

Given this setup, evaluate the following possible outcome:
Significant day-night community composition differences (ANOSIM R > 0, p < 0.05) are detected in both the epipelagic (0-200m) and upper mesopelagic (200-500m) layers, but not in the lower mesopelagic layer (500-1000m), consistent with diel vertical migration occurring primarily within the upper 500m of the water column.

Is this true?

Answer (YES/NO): NO